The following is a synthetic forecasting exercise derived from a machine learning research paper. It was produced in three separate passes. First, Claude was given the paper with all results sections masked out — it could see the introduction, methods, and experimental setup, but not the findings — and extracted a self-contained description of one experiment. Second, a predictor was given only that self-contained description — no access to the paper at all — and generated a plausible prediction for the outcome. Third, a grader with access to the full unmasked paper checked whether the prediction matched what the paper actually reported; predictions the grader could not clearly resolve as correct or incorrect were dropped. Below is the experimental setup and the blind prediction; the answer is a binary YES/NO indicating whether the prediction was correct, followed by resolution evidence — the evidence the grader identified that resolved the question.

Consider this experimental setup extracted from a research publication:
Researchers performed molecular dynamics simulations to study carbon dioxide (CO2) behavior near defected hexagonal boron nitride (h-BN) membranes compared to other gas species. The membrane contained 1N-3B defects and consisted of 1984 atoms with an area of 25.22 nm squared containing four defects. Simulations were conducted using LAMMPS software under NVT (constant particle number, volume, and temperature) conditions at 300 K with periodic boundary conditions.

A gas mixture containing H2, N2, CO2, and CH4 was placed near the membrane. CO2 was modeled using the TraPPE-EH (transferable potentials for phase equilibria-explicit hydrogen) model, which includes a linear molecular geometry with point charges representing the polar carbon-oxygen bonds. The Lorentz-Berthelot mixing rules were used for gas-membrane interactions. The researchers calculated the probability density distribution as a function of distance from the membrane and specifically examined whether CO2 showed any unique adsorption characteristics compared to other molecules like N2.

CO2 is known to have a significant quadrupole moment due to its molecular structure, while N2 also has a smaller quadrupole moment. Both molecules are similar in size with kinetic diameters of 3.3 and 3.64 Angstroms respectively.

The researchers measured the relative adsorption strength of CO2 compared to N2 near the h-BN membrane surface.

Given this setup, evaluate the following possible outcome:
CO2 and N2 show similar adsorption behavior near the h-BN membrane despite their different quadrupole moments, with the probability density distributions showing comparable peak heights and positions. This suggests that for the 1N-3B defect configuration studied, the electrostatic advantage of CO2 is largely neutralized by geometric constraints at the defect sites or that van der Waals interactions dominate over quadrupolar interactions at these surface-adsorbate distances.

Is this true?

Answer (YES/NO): NO